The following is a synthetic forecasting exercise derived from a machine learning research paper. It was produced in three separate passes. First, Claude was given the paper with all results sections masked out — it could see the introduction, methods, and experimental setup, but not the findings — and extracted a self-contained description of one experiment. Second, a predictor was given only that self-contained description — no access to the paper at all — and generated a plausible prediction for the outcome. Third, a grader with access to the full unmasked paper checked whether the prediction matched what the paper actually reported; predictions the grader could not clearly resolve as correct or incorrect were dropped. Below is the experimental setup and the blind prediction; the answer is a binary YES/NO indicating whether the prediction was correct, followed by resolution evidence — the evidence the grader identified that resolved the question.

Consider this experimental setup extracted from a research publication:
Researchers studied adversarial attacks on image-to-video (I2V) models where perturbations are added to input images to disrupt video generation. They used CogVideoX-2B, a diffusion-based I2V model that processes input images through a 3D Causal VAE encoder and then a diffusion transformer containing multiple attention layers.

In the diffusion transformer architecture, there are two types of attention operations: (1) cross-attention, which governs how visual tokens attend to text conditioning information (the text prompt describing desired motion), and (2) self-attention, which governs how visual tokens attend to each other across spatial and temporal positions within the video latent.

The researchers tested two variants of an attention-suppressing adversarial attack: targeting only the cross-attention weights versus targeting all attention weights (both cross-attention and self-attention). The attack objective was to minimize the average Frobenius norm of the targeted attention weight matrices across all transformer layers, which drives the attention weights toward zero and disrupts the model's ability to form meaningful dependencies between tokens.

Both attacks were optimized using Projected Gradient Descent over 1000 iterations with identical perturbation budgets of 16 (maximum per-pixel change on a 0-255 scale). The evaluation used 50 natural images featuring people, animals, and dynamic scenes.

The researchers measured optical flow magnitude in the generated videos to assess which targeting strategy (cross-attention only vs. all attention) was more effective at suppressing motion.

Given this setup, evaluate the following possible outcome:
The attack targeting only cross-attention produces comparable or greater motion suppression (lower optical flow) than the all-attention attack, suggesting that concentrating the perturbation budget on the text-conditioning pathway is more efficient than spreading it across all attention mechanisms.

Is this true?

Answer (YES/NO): NO